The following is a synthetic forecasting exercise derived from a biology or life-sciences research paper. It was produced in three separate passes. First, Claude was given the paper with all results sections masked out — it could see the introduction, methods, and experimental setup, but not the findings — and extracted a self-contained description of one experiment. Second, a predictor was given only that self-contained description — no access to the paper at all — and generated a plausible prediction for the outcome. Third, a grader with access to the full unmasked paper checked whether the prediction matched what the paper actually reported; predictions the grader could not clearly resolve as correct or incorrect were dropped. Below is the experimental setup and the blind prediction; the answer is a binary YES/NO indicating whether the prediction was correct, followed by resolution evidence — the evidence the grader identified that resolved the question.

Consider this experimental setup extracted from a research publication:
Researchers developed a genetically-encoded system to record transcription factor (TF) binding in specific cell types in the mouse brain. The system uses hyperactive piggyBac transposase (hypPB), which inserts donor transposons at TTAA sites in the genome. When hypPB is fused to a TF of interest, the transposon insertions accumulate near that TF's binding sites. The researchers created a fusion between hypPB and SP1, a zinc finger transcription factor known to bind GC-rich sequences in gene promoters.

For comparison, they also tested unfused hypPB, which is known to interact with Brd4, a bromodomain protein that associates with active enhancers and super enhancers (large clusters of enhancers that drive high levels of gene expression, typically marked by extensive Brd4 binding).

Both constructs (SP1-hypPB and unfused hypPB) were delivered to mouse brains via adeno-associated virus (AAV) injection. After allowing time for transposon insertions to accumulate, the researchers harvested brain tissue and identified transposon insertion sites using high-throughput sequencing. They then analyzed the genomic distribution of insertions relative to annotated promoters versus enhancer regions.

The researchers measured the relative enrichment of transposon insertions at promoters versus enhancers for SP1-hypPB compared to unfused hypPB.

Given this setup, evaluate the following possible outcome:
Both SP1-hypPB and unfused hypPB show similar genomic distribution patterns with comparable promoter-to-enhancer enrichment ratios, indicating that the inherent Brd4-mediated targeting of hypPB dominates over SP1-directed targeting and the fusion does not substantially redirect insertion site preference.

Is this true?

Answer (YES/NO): NO